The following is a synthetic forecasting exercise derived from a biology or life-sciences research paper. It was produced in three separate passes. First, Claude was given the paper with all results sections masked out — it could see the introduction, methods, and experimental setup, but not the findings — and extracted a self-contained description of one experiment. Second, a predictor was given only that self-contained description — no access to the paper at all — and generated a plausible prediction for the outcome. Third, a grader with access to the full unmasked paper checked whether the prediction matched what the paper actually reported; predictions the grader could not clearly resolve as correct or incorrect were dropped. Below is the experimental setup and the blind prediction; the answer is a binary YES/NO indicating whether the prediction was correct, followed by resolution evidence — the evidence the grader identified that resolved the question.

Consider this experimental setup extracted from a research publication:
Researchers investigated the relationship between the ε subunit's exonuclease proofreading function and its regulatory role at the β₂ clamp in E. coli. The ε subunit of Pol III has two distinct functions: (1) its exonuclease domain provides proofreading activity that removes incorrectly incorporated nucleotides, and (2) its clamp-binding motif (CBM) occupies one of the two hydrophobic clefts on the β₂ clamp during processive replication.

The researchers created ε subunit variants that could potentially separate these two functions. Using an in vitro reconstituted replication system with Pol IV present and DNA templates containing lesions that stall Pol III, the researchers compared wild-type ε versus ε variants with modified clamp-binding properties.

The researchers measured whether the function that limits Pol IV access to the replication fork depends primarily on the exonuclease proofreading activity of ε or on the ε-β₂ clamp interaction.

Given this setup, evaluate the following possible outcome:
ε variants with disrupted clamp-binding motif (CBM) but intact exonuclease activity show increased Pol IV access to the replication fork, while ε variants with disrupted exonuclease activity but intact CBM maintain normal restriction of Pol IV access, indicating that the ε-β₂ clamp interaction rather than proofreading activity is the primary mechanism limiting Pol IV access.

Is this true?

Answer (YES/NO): NO